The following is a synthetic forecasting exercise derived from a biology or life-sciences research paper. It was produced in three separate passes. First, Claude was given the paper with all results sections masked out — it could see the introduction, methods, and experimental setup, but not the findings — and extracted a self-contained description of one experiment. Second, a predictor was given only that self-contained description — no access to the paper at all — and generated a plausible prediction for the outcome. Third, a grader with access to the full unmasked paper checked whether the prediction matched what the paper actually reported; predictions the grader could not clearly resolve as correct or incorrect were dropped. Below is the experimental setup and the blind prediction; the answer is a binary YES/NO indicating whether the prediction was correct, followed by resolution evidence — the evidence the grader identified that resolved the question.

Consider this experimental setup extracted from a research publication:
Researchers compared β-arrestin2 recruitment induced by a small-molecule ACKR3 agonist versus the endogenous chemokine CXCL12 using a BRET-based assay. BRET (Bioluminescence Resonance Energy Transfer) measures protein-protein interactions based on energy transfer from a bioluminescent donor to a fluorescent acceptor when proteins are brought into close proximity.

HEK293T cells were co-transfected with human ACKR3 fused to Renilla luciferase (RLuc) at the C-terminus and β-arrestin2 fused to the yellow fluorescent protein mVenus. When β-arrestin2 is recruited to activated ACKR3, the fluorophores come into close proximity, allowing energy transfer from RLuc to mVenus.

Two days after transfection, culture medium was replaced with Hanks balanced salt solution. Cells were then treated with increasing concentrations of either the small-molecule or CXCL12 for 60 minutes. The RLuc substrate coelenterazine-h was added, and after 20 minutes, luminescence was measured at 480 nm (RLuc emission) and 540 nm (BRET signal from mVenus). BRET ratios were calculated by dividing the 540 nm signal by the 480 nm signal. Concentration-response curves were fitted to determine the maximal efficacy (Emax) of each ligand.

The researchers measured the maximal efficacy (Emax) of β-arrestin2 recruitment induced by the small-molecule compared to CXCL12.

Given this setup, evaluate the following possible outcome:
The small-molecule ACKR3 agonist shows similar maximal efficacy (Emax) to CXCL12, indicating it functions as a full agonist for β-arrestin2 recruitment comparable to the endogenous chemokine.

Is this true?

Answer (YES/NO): NO